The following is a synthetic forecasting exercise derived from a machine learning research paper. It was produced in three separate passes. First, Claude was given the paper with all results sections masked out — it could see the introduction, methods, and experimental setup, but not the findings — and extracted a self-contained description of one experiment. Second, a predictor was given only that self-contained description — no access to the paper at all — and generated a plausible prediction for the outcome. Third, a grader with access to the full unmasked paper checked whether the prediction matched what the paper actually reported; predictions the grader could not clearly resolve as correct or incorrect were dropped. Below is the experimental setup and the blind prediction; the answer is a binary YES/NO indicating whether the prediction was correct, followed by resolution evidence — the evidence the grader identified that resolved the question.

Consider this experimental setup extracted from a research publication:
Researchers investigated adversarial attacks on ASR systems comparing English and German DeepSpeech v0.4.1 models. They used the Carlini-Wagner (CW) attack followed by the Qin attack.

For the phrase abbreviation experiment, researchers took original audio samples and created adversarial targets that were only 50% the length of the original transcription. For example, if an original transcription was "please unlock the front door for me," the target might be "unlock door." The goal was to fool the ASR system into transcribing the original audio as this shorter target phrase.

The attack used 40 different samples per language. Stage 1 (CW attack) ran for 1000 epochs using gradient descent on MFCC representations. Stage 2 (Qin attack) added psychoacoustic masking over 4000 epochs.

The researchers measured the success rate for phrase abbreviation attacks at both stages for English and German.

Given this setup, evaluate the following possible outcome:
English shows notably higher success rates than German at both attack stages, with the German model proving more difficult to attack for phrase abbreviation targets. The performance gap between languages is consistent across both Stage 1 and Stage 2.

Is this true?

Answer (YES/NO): NO